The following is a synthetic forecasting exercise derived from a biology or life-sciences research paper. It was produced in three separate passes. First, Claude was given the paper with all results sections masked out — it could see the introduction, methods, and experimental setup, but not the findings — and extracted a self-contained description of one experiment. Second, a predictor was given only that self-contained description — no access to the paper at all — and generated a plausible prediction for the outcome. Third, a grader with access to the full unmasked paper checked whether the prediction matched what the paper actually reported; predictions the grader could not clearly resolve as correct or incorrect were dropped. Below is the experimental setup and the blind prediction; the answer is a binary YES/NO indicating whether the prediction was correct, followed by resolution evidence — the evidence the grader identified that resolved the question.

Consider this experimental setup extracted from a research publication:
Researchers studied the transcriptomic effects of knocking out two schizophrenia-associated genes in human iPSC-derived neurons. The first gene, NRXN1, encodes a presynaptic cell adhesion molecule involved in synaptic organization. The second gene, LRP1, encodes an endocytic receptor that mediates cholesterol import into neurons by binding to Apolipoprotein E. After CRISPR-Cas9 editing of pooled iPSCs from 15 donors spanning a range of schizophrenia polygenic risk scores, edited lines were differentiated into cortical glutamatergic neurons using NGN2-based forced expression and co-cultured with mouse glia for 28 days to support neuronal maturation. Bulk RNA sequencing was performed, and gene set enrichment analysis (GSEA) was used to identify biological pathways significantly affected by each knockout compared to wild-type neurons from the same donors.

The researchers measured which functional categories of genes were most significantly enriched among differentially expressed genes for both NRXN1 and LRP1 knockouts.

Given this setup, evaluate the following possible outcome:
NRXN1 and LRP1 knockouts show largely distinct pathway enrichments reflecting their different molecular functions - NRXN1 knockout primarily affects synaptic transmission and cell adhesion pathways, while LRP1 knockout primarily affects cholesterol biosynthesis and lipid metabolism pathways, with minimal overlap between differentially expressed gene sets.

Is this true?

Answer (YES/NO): NO